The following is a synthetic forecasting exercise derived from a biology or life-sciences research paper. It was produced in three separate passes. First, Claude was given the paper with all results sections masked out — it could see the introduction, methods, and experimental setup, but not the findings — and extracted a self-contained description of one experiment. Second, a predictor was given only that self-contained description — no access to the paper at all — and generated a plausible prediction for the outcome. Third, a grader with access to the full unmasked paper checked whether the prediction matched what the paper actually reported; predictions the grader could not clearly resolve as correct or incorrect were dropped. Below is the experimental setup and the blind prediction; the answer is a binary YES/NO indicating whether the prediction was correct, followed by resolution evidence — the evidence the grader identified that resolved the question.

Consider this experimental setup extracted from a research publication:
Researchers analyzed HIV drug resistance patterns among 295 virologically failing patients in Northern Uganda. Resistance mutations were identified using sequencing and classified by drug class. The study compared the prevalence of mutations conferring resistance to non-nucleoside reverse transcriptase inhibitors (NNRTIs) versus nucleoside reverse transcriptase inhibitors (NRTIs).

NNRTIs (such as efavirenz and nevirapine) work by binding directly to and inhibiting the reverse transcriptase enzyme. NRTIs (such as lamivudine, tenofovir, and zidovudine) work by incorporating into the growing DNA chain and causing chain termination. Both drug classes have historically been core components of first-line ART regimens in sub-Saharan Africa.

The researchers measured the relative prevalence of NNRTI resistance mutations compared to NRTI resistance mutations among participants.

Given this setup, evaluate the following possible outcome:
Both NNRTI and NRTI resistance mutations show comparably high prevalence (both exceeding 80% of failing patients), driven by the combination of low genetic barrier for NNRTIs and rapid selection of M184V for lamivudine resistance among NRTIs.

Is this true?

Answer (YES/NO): NO